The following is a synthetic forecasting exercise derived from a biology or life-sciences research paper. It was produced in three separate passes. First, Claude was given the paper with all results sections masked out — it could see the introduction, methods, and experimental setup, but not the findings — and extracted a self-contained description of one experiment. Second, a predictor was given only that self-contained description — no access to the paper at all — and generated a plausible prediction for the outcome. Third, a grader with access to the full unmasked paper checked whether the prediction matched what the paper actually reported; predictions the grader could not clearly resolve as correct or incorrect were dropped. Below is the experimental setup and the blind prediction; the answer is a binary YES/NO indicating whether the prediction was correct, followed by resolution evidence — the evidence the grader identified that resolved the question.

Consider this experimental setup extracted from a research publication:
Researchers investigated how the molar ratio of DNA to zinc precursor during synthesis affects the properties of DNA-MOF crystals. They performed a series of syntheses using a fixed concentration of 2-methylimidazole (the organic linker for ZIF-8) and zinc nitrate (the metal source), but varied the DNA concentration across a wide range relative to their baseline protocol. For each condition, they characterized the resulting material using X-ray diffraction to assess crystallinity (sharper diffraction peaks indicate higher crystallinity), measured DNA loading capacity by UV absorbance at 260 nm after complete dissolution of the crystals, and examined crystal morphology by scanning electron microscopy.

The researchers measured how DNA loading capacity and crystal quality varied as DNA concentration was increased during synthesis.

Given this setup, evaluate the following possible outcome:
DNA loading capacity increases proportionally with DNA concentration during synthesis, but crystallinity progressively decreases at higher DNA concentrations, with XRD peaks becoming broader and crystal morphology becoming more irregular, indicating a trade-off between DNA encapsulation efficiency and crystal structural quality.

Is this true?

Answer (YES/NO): NO